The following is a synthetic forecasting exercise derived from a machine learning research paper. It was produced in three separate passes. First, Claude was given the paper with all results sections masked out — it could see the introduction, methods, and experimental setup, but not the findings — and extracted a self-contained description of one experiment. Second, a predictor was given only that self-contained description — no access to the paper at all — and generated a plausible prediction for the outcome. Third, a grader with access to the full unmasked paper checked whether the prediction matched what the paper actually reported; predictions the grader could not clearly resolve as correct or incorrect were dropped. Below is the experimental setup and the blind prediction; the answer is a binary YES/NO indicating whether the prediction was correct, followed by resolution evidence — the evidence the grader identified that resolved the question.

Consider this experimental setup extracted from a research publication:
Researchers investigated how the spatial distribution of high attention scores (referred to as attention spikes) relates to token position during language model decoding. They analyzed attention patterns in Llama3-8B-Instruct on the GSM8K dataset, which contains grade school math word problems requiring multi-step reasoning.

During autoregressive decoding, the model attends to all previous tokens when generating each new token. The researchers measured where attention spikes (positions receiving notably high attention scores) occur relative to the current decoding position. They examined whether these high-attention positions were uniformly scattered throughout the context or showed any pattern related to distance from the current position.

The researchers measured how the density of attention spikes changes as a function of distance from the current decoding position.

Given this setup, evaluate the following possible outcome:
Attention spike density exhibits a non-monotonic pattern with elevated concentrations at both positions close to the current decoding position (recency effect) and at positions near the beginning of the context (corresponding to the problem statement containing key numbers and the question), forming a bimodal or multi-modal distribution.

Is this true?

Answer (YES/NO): NO